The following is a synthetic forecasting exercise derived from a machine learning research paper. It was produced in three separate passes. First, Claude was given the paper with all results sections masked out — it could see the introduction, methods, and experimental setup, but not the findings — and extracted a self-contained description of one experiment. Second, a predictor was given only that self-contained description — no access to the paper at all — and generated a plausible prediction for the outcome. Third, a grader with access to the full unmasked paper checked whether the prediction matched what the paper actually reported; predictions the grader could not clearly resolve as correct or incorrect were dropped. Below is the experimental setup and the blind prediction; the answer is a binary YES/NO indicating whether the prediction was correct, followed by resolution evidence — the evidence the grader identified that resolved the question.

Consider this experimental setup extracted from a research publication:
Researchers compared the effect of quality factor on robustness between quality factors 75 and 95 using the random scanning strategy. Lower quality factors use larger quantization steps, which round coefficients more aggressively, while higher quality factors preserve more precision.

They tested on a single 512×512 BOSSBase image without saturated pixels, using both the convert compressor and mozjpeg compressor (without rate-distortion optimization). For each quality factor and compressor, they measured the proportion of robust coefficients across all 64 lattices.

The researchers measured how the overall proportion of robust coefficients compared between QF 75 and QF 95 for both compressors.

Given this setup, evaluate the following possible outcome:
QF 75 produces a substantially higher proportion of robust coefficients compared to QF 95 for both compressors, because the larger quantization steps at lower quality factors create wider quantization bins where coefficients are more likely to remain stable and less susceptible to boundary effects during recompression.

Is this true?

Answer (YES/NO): YES